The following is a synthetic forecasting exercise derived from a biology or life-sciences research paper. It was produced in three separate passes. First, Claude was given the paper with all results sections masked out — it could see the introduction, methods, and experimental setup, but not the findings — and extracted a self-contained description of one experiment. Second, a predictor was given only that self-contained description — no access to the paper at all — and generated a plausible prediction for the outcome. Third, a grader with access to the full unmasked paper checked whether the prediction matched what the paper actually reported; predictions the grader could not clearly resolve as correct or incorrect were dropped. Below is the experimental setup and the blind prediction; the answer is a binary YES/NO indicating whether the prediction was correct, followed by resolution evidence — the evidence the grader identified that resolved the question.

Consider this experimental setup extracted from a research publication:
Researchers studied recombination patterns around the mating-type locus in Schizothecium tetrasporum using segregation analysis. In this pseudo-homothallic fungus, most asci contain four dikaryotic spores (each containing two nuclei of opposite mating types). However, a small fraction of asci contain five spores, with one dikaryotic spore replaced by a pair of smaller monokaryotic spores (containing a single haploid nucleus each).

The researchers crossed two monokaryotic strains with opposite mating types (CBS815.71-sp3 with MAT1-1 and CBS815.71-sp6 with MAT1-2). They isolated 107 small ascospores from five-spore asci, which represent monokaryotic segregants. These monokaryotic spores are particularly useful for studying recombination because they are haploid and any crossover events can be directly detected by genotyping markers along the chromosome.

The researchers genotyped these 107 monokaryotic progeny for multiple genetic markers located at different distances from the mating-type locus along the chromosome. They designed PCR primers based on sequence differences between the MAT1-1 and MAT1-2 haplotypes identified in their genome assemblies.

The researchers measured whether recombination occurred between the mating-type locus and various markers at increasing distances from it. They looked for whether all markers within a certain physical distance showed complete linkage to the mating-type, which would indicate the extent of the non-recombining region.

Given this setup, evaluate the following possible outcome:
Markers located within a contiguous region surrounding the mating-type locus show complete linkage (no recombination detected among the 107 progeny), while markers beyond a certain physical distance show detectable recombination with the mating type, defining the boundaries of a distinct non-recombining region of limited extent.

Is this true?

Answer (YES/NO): YES